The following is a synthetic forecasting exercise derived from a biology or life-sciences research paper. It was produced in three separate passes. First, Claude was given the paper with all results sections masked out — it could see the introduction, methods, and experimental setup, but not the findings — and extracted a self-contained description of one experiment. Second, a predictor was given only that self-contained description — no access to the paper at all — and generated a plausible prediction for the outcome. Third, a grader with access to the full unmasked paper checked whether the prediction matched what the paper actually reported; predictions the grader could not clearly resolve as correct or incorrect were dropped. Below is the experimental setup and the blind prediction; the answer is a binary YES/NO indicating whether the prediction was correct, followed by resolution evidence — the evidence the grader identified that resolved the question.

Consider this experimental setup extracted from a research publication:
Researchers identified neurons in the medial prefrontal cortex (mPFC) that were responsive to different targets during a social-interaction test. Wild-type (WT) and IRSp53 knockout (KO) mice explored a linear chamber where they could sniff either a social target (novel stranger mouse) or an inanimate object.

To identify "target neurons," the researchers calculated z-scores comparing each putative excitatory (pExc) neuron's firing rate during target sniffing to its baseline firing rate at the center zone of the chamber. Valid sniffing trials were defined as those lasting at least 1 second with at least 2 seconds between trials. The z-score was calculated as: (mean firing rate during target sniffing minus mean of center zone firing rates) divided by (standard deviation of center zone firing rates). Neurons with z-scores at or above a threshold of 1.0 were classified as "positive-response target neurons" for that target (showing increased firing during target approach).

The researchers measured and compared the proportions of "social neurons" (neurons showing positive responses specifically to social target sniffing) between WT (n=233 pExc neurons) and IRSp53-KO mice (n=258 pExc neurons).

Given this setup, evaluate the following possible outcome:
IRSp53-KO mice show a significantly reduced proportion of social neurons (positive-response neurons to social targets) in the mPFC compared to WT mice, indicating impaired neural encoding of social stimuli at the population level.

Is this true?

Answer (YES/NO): YES